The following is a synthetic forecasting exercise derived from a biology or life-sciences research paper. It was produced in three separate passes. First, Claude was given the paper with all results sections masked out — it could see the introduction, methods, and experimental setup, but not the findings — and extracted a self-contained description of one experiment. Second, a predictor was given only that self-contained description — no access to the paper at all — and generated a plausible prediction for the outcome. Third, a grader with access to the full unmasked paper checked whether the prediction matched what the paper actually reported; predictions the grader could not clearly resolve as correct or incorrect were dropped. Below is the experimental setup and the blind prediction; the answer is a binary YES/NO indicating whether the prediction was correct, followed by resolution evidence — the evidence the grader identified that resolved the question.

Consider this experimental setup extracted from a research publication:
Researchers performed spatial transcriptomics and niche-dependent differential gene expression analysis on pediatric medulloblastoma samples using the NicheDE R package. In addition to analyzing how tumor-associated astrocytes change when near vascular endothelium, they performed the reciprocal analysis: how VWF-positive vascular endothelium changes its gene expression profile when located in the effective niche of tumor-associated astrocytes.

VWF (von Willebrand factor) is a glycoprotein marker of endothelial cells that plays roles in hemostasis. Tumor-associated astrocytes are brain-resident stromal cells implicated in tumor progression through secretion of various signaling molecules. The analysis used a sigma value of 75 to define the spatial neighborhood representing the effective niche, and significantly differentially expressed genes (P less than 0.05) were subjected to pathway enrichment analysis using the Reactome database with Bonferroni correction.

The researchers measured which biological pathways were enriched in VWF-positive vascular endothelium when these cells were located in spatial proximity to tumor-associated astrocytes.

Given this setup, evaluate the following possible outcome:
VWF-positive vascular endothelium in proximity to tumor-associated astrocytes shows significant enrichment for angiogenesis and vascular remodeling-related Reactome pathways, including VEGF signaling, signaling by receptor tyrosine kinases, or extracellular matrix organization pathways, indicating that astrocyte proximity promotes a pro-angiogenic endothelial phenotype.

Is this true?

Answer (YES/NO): NO